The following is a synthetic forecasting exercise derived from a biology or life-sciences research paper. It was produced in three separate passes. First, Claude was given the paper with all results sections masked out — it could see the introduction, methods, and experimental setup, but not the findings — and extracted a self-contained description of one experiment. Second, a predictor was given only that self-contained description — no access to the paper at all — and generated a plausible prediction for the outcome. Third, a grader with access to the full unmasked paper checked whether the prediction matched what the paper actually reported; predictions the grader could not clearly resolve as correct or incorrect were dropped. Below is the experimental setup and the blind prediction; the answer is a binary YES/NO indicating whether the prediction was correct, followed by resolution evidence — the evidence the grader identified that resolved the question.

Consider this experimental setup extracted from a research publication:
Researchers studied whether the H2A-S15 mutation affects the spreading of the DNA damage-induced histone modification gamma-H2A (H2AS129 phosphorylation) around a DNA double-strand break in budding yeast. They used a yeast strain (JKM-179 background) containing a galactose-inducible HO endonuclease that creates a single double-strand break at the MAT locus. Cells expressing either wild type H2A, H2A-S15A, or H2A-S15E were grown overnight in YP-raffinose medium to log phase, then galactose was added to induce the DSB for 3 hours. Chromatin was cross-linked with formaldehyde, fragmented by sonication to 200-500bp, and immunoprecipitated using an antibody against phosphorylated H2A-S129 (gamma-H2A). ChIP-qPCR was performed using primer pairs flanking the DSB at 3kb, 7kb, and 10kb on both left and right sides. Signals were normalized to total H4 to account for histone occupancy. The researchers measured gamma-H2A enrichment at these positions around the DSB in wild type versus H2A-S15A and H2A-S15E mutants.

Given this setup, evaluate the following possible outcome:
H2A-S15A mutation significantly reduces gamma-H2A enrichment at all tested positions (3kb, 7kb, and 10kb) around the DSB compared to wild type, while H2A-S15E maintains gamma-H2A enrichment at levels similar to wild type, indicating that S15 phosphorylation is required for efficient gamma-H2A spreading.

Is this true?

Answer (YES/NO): NO